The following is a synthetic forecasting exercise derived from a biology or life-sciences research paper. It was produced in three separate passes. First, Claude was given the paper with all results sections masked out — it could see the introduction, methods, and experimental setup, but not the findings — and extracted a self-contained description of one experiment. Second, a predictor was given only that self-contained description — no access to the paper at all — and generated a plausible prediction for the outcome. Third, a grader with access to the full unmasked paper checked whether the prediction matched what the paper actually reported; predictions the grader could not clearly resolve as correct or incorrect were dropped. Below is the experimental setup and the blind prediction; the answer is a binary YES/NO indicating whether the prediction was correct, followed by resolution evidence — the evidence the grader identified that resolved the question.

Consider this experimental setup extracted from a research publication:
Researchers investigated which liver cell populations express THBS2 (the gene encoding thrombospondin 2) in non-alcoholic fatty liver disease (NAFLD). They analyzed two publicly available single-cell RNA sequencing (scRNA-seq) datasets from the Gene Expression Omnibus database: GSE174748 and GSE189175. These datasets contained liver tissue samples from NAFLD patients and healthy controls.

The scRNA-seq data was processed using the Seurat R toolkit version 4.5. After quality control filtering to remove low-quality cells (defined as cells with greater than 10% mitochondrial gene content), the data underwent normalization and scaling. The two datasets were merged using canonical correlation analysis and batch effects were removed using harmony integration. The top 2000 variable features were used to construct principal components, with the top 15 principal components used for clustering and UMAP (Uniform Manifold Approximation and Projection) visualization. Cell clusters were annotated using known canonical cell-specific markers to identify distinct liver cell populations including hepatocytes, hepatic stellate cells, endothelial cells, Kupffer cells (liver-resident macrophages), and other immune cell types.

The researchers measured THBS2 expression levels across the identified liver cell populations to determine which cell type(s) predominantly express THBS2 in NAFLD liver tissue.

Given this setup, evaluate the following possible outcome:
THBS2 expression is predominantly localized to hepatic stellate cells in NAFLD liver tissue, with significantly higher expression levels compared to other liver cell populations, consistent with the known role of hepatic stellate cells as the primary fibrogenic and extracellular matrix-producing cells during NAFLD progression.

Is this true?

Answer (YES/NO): YES